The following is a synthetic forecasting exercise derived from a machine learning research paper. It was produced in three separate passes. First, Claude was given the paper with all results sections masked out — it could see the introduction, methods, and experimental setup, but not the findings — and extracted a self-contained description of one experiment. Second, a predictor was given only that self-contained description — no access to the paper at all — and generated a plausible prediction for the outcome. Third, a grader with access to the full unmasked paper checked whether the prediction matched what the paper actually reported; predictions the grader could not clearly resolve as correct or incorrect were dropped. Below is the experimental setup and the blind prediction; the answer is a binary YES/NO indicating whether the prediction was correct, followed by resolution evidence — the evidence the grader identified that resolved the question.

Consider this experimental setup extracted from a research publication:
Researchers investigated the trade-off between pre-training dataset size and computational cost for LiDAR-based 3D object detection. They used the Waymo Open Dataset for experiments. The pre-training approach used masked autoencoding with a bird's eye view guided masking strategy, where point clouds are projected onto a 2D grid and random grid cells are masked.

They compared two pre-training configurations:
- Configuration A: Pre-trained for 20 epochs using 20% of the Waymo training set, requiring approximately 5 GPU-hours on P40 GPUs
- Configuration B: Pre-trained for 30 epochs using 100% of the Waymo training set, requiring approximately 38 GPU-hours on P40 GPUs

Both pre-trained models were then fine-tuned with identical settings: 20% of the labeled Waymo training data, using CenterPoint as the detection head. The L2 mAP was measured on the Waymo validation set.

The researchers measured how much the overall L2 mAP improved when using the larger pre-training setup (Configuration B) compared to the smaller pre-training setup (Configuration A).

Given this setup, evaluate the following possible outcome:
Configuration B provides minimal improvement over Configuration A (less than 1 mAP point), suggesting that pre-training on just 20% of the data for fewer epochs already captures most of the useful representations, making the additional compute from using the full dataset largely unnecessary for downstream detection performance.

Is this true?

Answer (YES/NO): YES